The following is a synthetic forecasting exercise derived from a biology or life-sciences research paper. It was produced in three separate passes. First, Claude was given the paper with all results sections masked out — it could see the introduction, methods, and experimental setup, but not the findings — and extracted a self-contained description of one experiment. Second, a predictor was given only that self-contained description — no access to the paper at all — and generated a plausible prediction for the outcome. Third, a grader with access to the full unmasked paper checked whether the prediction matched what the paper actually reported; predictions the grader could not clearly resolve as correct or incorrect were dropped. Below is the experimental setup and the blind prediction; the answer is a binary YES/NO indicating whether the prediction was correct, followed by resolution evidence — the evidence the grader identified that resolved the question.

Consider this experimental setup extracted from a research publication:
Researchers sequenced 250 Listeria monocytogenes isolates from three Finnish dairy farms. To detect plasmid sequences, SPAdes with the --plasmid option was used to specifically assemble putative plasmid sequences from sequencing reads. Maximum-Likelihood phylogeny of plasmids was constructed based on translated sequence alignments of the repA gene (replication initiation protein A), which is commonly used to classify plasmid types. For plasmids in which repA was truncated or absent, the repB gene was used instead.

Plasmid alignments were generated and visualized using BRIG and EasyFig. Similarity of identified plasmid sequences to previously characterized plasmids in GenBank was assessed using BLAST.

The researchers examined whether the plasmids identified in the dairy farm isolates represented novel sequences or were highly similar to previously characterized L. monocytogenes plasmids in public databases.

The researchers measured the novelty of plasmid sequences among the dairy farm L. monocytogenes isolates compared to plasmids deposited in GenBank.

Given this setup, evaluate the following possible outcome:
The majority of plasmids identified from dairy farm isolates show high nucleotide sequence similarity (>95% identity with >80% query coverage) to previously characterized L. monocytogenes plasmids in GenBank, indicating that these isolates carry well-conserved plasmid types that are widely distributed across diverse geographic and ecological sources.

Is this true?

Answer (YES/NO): NO